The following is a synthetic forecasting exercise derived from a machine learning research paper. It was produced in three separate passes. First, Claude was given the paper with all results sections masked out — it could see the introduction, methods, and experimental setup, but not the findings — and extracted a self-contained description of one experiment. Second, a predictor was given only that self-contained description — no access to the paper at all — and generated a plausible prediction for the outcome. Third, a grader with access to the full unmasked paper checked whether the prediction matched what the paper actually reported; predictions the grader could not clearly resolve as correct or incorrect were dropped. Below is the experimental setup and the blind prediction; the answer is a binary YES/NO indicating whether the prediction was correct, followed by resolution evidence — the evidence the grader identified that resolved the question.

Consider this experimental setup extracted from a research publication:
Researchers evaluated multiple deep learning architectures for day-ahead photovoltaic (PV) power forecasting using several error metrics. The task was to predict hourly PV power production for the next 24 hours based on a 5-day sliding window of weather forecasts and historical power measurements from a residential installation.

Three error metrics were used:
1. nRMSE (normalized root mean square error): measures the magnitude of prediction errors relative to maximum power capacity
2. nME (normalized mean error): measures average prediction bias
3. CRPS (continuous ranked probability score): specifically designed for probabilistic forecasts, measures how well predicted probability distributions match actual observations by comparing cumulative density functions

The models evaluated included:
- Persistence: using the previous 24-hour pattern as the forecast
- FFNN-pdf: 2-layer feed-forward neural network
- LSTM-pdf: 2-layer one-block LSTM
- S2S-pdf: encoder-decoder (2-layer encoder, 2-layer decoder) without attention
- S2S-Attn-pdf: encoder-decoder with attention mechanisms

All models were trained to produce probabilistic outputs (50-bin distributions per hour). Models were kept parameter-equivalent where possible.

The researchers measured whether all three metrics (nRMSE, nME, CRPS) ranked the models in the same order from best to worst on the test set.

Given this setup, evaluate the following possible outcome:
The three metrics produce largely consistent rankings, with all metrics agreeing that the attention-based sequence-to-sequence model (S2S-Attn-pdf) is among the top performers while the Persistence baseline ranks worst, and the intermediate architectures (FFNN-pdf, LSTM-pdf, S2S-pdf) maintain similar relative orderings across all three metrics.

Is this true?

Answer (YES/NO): YES